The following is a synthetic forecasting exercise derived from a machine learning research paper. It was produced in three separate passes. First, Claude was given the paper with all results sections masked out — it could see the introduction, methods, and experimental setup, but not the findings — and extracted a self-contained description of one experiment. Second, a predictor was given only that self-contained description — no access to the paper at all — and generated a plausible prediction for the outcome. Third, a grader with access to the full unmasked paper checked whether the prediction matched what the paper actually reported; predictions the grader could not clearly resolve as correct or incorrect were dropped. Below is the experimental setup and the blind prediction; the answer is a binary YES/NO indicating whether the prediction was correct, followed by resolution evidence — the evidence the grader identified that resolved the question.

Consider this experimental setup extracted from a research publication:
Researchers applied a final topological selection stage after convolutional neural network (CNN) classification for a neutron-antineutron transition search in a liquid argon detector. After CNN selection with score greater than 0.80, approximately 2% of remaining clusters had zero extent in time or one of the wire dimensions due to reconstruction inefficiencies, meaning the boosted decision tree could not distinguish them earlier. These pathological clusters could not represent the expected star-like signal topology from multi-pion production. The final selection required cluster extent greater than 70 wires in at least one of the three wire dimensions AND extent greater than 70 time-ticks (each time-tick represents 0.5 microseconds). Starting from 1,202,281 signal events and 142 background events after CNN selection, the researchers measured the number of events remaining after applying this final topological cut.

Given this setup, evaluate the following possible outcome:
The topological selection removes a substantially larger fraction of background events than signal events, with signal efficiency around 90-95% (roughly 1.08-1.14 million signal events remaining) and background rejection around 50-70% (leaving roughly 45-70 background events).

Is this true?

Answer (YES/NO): NO